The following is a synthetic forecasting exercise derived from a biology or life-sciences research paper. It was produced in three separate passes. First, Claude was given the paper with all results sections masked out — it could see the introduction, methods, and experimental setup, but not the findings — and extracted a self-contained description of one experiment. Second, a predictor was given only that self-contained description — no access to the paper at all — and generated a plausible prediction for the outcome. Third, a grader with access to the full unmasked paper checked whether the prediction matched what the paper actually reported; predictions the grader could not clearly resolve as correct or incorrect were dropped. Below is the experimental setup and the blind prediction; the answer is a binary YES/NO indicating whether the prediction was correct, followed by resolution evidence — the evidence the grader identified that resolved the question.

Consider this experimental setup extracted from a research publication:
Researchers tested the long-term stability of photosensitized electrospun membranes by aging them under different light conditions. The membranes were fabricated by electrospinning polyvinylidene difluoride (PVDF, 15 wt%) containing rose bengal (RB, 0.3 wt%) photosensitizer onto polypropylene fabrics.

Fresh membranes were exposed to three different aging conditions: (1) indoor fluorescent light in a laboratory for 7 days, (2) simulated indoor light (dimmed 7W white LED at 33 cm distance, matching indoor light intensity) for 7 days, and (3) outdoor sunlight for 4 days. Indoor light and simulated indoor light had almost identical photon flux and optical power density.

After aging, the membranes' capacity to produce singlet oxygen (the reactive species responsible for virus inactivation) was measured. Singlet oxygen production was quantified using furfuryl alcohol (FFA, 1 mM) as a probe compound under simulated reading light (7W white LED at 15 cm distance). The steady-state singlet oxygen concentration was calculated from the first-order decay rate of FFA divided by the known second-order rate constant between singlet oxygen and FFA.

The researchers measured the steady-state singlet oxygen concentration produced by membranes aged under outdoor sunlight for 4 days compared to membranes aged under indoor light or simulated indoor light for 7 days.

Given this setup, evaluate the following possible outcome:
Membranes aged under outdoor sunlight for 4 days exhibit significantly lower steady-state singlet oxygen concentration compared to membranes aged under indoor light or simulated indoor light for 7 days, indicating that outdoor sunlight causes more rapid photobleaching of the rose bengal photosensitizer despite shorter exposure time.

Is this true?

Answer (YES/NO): YES